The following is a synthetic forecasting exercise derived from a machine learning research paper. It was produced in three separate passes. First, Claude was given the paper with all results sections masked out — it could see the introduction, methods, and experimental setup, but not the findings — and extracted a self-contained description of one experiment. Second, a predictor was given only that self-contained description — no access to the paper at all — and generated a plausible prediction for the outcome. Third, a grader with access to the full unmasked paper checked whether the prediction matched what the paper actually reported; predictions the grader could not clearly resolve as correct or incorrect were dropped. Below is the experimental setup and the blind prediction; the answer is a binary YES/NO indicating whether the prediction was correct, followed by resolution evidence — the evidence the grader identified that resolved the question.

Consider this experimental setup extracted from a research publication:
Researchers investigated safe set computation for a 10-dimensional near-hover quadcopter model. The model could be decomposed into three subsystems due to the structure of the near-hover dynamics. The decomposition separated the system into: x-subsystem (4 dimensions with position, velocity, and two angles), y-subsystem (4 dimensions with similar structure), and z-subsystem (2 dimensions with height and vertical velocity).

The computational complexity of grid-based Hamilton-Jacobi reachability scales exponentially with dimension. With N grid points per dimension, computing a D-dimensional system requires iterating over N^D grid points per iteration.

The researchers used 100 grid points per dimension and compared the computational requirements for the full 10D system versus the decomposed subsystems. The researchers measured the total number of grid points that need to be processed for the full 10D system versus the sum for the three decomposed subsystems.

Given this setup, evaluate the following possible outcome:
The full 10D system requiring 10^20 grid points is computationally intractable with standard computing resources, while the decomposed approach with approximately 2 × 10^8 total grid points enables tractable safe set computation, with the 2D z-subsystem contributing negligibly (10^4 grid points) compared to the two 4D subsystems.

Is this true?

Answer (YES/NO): NO